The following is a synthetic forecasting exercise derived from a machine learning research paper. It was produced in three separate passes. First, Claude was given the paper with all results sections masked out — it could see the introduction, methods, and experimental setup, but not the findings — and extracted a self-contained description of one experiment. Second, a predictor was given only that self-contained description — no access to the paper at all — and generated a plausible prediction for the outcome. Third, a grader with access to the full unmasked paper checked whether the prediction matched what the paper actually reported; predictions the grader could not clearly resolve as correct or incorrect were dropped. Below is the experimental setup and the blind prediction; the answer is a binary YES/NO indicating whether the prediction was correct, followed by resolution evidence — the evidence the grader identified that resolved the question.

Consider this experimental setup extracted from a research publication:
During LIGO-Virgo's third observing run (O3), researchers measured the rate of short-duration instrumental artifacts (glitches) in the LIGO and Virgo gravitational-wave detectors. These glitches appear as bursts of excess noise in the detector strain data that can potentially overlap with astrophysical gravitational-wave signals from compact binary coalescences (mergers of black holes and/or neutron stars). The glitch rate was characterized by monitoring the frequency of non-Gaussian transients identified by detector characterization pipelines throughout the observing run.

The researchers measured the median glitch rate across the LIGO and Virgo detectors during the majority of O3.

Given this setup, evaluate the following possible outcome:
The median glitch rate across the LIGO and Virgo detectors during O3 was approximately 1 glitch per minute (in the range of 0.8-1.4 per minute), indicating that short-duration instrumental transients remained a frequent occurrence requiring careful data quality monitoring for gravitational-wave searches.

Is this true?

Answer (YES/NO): NO